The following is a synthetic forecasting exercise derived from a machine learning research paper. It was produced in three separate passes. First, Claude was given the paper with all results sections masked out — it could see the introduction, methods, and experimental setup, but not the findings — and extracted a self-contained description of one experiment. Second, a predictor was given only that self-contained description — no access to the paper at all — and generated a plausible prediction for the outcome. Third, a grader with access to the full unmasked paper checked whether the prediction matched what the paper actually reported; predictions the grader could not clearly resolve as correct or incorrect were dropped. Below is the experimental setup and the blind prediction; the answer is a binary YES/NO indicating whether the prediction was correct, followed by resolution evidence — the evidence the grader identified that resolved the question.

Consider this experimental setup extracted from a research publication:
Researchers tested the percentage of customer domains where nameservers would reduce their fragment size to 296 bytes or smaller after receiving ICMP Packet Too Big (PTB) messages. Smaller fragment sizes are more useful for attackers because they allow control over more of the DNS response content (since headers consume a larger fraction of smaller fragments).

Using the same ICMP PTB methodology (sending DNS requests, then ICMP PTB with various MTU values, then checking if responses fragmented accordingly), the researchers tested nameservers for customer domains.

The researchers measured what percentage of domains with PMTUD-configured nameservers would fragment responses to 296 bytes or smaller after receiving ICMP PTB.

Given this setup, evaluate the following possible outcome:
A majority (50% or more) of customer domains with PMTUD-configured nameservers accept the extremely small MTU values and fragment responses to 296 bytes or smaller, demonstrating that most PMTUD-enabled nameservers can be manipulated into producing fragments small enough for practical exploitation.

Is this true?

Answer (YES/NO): NO